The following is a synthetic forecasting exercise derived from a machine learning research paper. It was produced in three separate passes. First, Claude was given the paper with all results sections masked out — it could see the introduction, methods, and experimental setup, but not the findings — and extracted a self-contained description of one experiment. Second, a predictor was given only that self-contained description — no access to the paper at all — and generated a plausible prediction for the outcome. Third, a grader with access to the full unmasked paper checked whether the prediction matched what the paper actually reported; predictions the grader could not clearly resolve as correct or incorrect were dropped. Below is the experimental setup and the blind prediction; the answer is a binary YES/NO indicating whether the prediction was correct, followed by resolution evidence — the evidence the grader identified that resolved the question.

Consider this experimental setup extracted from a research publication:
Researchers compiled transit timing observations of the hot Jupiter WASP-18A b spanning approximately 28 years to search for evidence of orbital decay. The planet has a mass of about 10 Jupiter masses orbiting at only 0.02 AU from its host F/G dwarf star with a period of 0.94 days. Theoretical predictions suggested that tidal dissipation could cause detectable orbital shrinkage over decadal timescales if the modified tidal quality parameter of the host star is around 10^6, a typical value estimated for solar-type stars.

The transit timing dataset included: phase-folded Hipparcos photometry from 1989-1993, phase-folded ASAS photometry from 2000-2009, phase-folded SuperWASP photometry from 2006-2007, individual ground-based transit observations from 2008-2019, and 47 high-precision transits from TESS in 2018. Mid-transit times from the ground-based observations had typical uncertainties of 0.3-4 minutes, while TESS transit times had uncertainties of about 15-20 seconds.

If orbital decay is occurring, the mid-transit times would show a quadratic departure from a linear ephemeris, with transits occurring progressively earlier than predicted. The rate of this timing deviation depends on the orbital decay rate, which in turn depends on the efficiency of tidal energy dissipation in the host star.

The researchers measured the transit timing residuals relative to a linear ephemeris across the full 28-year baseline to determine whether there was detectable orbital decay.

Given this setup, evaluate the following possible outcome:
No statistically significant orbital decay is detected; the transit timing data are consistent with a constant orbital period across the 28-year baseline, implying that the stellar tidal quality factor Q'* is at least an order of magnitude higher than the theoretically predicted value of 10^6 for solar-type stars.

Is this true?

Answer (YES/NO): NO